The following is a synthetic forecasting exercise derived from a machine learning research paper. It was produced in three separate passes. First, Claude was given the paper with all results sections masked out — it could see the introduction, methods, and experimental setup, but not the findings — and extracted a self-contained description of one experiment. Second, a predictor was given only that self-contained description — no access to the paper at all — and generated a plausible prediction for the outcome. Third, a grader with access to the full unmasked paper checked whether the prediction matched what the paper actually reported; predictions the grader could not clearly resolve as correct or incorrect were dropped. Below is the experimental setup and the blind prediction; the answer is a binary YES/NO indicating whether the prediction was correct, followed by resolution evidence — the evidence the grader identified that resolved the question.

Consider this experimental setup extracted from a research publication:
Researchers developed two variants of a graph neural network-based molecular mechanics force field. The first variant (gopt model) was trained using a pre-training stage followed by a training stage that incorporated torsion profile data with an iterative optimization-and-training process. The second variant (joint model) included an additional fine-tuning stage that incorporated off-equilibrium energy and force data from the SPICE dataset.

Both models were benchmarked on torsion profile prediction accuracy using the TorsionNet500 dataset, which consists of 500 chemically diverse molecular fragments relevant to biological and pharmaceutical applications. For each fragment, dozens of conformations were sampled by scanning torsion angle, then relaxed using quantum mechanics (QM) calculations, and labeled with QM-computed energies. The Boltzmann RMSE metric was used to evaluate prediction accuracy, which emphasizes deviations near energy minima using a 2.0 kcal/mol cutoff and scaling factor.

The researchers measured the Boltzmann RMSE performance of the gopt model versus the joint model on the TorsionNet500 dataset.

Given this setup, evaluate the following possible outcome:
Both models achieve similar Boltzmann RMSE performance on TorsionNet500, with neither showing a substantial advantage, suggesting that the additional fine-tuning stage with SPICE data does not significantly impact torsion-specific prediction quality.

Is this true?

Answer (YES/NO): NO